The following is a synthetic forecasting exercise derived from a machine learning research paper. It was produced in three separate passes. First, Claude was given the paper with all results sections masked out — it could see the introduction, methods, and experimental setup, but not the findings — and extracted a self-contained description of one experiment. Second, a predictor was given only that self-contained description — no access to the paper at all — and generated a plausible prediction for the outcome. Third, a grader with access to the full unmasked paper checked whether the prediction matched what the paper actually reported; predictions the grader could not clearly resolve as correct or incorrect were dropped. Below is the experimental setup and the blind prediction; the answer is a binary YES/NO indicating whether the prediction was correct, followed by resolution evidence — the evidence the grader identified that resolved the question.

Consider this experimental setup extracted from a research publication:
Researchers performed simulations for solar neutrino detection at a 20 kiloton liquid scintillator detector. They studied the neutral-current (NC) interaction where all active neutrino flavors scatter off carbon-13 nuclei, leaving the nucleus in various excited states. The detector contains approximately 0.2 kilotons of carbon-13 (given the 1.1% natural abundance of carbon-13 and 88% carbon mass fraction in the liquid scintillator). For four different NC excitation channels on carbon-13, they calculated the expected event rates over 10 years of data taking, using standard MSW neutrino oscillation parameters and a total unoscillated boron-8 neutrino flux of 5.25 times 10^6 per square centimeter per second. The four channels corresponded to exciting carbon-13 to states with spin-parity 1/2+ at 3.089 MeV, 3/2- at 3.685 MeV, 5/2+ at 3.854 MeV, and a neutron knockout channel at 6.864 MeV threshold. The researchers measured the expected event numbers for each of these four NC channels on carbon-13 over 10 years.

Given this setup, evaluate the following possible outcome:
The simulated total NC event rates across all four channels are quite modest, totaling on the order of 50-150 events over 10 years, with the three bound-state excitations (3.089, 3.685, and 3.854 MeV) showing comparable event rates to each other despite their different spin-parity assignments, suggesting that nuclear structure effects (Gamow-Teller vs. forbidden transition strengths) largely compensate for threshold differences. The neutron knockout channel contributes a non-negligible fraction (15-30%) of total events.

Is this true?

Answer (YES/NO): NO